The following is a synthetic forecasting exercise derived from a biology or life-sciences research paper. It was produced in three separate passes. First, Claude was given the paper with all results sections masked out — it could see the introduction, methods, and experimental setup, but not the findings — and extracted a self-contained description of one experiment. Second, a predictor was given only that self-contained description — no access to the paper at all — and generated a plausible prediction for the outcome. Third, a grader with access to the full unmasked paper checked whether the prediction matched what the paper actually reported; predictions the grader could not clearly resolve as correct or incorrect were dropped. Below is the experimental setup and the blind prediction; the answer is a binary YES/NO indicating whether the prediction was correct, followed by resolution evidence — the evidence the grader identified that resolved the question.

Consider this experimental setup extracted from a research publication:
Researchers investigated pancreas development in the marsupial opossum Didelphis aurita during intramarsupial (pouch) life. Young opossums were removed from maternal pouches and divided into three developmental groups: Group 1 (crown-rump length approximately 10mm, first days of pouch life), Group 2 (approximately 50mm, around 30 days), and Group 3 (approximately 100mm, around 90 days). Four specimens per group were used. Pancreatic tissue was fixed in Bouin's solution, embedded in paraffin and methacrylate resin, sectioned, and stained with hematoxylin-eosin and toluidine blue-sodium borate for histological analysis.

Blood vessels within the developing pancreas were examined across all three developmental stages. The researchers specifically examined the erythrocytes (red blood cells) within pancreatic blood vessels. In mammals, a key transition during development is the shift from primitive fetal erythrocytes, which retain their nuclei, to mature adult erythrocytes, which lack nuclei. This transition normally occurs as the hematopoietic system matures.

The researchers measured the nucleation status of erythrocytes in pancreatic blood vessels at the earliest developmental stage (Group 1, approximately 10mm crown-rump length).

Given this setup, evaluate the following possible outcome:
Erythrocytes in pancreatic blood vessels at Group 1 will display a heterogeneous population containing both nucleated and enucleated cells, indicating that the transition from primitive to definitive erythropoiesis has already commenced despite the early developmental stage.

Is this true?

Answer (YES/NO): NO